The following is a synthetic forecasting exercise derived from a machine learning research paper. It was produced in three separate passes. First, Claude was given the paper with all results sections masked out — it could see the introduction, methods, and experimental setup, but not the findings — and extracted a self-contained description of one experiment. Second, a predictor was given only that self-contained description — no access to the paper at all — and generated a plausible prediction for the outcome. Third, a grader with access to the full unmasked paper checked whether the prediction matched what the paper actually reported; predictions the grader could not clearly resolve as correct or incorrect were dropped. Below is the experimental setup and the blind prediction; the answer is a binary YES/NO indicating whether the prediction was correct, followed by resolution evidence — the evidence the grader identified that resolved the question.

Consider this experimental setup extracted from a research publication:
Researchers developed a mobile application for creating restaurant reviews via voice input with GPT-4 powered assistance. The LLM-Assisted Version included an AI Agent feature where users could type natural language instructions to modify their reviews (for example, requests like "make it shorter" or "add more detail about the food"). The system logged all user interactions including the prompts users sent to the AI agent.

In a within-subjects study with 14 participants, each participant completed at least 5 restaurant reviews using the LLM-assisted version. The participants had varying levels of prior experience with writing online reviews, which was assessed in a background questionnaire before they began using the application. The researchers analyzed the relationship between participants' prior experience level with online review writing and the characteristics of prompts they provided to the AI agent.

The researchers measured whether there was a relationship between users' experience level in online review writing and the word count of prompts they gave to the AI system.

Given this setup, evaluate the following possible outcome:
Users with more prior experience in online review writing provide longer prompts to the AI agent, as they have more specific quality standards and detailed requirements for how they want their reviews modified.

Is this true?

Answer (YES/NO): YES